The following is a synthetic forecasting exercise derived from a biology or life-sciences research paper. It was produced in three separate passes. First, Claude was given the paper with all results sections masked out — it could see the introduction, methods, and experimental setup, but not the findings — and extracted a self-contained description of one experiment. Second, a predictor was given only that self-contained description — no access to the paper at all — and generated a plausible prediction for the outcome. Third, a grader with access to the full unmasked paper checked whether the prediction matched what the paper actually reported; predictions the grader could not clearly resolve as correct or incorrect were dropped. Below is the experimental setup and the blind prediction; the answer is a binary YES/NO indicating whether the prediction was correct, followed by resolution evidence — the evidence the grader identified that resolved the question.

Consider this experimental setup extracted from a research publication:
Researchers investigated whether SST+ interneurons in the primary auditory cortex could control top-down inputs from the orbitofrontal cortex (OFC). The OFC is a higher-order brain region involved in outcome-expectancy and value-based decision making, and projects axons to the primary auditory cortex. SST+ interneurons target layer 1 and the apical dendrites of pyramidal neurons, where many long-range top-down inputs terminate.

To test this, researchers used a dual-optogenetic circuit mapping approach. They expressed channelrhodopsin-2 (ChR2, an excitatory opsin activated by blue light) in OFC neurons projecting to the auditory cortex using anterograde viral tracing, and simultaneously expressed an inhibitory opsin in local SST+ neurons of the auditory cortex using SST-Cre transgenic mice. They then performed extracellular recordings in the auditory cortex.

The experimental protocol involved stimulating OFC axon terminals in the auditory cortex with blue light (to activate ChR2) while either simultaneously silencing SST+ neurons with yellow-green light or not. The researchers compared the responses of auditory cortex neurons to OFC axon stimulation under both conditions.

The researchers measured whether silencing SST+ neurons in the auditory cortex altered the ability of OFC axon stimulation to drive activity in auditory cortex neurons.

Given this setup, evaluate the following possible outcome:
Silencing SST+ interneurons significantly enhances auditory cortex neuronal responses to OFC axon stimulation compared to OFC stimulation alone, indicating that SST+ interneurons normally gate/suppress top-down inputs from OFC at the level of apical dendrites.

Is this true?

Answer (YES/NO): NO